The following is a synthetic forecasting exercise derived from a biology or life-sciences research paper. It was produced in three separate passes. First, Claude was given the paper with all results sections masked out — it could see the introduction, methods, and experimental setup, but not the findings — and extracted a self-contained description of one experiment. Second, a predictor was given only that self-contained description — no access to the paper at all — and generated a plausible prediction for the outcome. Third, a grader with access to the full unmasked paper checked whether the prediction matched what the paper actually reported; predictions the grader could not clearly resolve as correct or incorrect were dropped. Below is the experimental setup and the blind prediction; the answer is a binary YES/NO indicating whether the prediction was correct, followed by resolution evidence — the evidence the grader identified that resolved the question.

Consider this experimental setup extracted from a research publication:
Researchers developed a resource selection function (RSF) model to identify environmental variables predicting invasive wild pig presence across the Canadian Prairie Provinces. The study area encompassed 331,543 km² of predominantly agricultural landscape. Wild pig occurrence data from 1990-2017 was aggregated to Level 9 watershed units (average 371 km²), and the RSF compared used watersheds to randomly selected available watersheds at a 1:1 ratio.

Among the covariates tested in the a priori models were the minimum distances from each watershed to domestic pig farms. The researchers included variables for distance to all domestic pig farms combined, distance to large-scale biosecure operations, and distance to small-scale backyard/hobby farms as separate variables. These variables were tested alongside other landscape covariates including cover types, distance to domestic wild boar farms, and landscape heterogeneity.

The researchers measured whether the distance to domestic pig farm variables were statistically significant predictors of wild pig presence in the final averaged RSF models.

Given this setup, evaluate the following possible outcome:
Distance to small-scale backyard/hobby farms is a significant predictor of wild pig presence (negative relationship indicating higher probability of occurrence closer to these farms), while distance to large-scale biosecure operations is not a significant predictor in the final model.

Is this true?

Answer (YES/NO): NO